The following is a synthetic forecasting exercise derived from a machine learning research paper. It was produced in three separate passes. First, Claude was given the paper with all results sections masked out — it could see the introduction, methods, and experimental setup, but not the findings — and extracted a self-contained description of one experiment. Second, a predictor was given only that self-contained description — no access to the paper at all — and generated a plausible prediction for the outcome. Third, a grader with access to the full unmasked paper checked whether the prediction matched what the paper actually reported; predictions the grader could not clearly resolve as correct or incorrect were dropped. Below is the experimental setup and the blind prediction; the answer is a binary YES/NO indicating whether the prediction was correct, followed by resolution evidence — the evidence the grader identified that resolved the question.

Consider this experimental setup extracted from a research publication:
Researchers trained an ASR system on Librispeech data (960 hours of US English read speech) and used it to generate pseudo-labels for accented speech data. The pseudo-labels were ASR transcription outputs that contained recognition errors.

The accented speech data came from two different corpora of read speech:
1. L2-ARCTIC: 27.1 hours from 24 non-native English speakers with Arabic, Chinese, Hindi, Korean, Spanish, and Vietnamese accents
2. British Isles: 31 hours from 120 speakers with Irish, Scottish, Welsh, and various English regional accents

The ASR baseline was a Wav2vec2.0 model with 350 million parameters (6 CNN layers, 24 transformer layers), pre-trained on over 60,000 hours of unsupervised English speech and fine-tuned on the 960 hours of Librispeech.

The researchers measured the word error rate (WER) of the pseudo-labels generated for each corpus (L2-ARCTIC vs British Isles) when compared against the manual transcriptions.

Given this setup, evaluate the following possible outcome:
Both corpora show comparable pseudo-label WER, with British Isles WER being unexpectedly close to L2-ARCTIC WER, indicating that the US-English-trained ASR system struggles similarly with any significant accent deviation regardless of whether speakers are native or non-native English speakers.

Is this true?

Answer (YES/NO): YES